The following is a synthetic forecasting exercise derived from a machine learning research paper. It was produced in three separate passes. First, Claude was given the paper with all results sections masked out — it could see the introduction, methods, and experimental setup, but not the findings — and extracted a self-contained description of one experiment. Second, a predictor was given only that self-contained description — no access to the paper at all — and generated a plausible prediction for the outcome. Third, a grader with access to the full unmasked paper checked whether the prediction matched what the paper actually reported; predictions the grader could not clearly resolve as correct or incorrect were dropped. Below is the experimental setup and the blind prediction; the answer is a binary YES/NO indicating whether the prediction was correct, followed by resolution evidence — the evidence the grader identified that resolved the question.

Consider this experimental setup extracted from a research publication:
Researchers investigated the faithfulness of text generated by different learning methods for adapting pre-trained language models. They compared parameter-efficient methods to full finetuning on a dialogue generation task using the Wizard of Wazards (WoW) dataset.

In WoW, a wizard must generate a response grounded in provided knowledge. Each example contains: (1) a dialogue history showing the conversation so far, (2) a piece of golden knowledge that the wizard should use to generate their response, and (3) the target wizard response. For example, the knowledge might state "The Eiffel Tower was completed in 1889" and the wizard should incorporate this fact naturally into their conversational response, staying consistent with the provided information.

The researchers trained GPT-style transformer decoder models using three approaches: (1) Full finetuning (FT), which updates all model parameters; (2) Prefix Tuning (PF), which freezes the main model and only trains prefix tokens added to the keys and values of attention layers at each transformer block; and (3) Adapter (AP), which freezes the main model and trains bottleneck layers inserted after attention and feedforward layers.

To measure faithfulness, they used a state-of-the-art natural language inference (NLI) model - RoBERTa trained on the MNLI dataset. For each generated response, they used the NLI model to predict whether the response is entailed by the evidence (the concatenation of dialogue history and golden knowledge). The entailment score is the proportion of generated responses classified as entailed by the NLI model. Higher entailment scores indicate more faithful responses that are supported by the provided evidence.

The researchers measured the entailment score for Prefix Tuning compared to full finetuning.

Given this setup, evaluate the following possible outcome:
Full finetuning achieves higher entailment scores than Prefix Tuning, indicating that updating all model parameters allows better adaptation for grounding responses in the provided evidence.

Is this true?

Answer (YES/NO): NO